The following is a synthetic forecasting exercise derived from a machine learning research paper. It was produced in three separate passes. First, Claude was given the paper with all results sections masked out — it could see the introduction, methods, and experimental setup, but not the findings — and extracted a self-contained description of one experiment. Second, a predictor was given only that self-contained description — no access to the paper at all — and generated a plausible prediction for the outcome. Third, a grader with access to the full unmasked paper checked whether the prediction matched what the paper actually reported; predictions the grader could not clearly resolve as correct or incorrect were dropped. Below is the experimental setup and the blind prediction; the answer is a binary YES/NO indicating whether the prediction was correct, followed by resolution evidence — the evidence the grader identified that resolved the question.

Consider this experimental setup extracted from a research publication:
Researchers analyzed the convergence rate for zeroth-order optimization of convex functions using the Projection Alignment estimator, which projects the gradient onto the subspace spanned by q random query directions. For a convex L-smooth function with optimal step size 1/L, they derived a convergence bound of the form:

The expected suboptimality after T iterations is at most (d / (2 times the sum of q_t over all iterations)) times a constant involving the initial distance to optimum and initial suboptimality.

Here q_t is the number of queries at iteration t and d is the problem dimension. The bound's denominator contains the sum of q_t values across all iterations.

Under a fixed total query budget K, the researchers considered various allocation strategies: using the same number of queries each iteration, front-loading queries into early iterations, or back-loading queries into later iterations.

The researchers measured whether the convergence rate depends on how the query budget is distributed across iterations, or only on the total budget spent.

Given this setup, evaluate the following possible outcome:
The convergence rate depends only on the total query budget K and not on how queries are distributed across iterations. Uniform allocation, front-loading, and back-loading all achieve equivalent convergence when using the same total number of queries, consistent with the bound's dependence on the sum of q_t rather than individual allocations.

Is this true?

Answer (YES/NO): YES